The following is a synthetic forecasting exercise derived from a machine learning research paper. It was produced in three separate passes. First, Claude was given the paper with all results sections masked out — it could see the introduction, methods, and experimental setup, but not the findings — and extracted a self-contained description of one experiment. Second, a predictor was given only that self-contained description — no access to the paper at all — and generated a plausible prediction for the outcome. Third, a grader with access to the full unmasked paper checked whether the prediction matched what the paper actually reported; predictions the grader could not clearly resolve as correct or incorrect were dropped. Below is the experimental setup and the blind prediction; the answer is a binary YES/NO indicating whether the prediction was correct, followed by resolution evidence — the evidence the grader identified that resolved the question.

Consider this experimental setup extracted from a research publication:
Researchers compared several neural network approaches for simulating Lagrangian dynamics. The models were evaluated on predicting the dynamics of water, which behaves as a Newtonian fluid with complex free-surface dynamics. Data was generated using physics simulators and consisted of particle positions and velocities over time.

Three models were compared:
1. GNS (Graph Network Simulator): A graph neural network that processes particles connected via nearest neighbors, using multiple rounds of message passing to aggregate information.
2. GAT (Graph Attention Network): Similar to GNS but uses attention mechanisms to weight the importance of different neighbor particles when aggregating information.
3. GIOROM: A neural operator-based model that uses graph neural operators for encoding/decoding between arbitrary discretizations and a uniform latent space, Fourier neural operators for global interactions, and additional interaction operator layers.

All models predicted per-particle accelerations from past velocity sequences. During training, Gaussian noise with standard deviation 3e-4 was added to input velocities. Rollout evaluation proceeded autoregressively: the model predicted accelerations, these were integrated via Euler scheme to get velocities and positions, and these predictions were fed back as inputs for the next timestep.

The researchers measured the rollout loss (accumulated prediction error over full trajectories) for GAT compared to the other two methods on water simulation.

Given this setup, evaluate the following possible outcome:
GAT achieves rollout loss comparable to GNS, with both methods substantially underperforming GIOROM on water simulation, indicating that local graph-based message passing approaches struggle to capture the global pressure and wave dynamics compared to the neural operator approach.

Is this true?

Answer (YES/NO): NO